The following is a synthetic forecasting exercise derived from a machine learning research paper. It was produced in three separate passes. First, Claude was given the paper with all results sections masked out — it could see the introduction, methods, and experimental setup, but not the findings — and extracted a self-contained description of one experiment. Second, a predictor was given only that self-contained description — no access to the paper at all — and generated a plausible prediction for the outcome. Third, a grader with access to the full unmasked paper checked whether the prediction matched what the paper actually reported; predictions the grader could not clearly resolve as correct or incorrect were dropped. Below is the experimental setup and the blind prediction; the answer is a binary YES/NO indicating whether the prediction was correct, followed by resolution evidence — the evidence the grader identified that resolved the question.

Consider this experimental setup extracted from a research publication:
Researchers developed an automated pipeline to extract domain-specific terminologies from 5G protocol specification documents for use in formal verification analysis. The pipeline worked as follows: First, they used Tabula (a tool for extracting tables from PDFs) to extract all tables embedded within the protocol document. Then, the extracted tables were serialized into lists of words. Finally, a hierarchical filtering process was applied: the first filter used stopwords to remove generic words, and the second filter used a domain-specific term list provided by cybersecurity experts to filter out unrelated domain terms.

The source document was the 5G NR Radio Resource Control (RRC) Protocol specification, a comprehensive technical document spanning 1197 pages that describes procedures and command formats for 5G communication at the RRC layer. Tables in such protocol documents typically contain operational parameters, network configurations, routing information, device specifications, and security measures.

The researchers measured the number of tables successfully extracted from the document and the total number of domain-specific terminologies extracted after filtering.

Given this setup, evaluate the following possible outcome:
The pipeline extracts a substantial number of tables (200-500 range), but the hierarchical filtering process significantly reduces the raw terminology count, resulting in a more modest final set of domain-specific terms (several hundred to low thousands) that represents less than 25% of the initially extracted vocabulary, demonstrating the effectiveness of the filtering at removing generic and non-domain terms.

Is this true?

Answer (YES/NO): NO